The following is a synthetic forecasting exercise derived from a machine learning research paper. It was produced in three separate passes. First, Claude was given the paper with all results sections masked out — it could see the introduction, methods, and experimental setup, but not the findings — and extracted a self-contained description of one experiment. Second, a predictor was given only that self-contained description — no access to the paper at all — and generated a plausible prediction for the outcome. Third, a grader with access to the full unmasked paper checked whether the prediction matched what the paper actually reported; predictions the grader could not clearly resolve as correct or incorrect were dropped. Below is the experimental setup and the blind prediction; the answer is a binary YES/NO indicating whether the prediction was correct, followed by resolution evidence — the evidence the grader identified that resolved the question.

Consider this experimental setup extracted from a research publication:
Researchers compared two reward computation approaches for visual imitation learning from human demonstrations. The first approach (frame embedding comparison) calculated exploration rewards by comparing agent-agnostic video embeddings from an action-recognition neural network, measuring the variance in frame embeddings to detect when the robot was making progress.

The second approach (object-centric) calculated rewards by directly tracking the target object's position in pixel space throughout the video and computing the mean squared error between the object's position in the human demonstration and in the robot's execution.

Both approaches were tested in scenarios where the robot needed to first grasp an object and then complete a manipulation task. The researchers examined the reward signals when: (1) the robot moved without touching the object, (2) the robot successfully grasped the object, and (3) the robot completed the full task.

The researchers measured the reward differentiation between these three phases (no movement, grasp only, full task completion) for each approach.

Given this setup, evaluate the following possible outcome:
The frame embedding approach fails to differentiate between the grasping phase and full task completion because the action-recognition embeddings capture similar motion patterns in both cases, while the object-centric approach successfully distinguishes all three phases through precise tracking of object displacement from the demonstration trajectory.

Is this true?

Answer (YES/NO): NO